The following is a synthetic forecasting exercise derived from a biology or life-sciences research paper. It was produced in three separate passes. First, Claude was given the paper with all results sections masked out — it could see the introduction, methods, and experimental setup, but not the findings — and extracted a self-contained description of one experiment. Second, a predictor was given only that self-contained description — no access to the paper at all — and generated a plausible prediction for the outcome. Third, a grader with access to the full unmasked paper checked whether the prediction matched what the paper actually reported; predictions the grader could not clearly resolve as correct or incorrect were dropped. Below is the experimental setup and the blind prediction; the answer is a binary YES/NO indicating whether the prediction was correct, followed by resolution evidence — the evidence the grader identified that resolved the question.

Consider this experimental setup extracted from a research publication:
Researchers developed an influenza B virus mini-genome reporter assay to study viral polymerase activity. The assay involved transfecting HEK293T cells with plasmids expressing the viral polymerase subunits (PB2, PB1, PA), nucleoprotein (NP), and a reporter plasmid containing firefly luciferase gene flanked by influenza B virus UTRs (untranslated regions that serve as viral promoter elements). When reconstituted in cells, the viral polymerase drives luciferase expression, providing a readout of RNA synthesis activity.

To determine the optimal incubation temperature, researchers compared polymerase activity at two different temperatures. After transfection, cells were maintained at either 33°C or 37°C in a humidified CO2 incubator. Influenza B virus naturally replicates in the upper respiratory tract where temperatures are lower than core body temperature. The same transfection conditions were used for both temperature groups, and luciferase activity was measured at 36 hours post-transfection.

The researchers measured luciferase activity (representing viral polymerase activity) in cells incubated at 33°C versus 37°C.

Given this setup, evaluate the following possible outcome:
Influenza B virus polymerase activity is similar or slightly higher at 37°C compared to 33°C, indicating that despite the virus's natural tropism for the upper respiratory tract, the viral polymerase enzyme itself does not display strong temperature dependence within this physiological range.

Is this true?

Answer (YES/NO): NO